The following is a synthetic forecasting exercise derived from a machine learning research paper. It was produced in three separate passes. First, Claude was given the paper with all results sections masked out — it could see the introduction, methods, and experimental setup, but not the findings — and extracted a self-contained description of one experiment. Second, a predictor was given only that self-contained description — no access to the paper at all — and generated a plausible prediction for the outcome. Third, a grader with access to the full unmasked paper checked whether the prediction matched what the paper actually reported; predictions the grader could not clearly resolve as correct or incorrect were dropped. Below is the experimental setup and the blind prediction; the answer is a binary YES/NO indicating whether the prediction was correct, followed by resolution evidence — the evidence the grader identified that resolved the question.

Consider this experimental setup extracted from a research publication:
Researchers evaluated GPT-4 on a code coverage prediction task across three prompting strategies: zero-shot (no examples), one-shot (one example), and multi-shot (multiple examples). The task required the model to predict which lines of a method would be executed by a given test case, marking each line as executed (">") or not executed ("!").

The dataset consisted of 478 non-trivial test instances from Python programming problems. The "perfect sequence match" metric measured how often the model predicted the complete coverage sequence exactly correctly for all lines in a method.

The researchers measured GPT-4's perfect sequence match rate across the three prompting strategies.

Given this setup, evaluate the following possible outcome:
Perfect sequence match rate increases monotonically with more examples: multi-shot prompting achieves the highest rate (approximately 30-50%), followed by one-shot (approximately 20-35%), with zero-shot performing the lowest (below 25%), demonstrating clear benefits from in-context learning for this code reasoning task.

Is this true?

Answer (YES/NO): NO